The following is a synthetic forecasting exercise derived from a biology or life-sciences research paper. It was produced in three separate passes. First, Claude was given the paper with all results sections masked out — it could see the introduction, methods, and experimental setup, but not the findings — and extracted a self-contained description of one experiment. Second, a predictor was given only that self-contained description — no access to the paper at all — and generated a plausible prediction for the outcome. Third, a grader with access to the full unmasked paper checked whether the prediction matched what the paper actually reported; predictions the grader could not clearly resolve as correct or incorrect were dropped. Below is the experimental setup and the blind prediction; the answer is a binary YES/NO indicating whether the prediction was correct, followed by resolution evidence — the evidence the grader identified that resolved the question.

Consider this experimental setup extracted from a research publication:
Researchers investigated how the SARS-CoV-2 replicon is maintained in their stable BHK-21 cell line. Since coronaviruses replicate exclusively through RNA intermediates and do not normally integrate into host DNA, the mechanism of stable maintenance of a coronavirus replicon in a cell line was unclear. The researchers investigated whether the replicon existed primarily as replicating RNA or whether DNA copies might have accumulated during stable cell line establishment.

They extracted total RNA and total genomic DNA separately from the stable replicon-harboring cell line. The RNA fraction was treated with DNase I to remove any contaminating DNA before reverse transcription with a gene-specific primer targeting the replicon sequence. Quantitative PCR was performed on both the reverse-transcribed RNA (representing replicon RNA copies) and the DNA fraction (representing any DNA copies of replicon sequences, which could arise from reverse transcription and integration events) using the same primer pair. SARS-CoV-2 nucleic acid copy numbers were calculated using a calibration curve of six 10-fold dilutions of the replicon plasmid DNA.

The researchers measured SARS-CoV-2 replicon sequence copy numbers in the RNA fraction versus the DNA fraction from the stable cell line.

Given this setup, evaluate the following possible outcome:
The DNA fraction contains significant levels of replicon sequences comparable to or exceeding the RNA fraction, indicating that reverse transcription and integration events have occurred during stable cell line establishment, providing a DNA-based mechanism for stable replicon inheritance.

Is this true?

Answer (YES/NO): NO